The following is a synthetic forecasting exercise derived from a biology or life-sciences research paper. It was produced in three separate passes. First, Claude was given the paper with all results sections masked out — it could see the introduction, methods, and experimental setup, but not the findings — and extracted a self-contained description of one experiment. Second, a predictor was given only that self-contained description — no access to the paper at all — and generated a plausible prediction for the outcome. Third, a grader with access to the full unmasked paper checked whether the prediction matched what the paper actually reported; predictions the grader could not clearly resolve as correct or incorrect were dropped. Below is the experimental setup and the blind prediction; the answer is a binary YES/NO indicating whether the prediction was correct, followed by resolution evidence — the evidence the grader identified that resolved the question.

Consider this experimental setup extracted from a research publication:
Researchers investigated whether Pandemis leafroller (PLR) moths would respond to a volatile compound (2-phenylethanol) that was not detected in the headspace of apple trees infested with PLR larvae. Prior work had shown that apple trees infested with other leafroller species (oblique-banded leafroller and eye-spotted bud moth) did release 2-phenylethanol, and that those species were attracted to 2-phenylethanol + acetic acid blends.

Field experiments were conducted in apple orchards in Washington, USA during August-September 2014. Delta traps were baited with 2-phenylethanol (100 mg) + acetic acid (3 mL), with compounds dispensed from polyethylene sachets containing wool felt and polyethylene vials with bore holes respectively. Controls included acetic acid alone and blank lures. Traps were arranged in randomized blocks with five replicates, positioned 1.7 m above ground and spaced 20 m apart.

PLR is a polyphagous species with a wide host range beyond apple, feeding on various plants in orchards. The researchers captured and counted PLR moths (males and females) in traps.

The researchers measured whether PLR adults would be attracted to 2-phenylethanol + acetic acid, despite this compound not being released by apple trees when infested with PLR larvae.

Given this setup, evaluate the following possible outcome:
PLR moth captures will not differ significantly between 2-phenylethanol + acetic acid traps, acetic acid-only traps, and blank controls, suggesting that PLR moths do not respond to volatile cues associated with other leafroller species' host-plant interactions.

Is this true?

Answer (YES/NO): NO